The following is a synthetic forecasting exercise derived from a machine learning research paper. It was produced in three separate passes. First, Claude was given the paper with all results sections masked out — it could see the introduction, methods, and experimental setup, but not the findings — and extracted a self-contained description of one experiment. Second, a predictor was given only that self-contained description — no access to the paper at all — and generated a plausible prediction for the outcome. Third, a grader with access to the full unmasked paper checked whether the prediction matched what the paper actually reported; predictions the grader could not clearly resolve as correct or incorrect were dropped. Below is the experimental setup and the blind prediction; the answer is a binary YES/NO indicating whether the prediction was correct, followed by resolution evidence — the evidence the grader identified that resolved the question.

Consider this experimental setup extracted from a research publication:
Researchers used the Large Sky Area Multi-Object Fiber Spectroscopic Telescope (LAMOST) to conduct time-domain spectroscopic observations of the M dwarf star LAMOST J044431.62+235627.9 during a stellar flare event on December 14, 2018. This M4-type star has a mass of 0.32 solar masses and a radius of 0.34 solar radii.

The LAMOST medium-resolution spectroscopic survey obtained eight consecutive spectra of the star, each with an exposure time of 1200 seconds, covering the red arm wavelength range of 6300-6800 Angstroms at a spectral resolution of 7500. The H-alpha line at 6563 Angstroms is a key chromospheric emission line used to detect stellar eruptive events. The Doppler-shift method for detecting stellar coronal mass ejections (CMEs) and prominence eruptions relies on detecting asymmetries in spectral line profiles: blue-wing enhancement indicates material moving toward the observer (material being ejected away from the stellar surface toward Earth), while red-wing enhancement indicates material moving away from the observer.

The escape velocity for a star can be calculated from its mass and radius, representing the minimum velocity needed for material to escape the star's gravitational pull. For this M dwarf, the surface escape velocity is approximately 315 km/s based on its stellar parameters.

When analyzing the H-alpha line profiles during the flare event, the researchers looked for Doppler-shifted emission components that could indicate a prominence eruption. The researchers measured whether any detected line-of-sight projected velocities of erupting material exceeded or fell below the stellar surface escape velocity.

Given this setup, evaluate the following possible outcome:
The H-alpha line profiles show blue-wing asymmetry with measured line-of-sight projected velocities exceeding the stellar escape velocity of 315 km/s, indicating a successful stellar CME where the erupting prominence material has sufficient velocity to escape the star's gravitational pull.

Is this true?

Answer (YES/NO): YES